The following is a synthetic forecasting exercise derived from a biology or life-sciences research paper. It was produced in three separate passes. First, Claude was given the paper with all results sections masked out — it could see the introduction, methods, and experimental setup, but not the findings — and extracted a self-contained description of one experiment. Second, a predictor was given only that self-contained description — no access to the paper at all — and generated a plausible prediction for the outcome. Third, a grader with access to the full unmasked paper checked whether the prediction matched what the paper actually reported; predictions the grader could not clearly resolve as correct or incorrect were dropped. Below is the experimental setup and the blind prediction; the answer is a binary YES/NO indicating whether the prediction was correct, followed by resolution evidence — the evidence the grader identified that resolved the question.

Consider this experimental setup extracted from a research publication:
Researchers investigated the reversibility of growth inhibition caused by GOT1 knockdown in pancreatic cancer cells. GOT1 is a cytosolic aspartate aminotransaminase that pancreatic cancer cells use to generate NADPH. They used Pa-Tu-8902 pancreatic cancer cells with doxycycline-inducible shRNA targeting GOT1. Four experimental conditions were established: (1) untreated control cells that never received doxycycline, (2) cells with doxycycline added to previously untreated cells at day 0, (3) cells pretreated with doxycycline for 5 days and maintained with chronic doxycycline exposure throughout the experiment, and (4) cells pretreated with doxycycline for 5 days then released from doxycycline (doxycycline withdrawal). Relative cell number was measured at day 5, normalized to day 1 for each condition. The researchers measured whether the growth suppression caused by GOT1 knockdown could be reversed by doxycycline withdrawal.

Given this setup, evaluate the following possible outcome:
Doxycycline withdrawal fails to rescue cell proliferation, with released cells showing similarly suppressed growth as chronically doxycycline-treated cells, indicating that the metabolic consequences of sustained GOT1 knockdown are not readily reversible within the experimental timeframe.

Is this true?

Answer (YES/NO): NO